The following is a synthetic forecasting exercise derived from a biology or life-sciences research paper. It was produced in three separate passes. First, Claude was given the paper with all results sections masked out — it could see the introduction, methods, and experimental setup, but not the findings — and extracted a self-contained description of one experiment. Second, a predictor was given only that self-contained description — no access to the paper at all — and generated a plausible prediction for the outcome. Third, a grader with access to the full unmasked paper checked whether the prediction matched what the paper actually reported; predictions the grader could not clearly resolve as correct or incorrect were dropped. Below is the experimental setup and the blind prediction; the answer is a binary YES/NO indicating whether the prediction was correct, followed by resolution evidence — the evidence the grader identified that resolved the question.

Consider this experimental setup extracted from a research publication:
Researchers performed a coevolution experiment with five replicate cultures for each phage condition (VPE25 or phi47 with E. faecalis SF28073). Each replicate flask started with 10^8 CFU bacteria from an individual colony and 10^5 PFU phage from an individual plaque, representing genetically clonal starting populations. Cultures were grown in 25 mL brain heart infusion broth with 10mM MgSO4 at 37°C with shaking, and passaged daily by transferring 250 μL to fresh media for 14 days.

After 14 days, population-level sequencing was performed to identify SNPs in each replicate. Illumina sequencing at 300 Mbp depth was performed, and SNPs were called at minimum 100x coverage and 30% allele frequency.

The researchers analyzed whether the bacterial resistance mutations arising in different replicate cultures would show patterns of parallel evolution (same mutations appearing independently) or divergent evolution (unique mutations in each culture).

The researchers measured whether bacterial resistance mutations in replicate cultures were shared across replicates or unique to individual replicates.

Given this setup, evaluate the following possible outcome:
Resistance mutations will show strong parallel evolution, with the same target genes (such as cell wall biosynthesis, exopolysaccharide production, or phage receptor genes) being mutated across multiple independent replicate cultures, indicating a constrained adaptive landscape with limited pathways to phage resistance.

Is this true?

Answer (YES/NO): YES